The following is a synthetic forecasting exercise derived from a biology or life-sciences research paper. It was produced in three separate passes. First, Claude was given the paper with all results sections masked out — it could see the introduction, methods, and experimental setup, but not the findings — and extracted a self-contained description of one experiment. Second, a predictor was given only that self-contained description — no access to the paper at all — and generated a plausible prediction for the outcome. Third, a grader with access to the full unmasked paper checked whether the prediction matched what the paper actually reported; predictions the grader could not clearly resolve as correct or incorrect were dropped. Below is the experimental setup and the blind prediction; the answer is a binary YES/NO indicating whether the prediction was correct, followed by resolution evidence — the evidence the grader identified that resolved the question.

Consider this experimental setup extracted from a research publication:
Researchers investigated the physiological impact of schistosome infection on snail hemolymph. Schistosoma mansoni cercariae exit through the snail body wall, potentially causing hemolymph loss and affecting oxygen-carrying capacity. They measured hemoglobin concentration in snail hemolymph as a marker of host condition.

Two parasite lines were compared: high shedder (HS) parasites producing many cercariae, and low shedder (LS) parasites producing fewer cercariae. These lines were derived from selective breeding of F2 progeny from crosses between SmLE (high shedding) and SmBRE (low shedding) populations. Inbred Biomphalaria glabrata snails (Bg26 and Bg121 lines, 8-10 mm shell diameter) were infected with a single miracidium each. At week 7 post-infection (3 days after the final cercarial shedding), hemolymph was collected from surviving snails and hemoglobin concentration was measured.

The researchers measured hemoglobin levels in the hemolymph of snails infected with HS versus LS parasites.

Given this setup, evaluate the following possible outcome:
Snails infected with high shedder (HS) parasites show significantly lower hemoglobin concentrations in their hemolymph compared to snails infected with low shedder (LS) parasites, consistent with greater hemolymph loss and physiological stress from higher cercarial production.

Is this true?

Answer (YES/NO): YES